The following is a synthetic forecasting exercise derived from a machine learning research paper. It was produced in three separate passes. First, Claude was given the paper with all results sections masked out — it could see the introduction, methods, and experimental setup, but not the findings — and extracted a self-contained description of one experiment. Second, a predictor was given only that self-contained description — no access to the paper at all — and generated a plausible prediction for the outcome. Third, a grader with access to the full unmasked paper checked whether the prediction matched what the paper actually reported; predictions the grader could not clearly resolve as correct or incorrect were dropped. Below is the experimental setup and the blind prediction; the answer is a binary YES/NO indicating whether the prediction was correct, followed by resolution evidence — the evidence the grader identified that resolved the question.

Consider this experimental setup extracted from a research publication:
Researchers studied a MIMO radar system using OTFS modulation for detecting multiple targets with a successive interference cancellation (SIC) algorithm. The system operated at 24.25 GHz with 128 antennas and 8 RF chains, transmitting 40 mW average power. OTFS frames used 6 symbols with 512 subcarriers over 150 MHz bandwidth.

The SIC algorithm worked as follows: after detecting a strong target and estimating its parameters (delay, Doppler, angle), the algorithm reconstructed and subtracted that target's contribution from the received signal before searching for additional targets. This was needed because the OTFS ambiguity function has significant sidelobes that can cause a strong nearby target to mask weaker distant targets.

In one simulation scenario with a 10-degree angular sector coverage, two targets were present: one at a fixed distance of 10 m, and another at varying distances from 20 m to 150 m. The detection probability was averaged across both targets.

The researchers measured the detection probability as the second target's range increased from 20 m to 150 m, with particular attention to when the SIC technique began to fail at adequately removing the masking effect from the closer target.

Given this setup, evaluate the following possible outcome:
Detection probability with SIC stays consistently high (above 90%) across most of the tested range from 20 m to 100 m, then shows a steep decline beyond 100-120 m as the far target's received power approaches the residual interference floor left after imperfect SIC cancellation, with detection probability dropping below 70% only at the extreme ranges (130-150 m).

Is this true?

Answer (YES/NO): NO